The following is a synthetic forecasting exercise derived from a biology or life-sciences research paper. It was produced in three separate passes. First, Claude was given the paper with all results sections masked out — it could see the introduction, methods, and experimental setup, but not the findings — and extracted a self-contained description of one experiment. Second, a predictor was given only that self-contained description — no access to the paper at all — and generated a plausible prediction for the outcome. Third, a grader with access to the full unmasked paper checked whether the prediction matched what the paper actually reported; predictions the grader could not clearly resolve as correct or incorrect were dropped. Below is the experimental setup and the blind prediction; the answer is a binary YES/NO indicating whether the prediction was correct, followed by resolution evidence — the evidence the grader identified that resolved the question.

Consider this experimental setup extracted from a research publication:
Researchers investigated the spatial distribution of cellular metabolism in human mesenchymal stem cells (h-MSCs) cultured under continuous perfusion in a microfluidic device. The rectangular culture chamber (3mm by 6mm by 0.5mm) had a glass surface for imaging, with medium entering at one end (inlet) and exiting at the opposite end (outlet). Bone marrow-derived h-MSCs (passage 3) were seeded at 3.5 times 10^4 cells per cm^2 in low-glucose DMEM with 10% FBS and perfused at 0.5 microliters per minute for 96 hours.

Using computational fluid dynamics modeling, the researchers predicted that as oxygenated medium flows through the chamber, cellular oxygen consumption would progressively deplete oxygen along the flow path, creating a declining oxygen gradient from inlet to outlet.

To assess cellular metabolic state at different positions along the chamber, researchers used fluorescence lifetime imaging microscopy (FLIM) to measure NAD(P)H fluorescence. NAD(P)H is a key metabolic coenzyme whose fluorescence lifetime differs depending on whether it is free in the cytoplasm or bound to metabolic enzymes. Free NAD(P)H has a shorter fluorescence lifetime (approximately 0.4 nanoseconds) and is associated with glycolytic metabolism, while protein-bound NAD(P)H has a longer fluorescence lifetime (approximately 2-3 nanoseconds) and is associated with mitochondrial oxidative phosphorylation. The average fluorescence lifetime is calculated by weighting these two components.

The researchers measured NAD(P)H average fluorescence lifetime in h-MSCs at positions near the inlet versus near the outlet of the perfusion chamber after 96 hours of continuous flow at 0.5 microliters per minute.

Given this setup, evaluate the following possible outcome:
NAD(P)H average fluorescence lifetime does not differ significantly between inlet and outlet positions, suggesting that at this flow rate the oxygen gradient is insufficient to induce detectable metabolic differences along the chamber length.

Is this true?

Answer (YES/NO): NO